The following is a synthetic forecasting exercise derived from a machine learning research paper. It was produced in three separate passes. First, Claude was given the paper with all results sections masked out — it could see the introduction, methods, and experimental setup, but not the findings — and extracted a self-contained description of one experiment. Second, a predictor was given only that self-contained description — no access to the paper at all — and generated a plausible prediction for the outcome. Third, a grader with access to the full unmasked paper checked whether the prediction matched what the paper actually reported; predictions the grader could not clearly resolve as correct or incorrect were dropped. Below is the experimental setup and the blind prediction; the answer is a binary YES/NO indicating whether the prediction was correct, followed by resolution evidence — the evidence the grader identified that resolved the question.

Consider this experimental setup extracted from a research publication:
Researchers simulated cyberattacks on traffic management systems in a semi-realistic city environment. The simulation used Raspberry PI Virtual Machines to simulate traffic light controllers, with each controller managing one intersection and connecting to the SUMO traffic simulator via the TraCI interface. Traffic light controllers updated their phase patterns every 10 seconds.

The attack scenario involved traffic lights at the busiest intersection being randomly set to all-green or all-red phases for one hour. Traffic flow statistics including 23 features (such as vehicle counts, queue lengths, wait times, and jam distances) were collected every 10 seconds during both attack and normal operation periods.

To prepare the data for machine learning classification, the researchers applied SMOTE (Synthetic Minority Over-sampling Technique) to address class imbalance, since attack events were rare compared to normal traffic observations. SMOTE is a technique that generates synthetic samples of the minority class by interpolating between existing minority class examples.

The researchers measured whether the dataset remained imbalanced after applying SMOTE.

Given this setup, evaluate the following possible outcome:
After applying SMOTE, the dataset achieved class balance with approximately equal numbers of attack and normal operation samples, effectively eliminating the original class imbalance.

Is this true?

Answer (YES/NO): NO